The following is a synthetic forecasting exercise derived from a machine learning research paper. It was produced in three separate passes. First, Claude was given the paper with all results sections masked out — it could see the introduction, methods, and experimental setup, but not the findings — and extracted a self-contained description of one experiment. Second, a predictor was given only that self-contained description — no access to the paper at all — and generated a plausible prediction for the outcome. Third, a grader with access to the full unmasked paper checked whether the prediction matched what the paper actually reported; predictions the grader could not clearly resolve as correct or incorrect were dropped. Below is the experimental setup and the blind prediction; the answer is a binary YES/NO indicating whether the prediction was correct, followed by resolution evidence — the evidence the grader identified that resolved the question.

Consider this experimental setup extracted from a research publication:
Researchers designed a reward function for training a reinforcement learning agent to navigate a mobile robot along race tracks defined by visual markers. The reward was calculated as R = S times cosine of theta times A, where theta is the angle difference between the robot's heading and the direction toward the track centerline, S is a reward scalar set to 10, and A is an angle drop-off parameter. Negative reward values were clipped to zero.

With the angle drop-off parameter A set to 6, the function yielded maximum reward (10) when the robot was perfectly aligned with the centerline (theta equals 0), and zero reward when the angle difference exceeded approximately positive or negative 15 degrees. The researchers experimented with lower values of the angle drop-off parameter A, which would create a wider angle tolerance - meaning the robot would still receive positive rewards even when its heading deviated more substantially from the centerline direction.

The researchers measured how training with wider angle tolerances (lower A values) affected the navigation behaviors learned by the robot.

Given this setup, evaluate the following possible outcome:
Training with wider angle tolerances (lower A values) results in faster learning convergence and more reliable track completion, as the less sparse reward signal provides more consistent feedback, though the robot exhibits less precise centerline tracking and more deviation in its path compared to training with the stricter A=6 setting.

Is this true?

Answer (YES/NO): NO